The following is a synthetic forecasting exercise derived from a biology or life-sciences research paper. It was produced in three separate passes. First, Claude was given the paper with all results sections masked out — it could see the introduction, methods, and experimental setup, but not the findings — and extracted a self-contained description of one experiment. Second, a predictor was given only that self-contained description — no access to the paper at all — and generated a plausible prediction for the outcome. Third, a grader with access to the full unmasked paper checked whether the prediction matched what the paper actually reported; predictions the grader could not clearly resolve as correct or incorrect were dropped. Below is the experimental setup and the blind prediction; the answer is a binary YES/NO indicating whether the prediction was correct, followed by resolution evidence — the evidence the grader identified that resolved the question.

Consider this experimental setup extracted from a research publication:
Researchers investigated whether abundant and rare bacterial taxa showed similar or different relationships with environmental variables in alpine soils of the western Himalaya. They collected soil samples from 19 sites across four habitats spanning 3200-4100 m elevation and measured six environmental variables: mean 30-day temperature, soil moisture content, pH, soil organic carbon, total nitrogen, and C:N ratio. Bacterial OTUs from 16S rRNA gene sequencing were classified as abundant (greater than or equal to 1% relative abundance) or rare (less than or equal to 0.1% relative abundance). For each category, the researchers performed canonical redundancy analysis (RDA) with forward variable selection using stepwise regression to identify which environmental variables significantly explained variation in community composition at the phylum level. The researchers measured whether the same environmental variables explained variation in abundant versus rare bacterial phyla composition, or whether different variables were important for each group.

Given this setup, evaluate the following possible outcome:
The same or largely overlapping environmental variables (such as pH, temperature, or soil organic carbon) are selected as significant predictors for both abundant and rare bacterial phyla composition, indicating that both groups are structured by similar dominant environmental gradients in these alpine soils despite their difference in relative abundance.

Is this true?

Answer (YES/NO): NO